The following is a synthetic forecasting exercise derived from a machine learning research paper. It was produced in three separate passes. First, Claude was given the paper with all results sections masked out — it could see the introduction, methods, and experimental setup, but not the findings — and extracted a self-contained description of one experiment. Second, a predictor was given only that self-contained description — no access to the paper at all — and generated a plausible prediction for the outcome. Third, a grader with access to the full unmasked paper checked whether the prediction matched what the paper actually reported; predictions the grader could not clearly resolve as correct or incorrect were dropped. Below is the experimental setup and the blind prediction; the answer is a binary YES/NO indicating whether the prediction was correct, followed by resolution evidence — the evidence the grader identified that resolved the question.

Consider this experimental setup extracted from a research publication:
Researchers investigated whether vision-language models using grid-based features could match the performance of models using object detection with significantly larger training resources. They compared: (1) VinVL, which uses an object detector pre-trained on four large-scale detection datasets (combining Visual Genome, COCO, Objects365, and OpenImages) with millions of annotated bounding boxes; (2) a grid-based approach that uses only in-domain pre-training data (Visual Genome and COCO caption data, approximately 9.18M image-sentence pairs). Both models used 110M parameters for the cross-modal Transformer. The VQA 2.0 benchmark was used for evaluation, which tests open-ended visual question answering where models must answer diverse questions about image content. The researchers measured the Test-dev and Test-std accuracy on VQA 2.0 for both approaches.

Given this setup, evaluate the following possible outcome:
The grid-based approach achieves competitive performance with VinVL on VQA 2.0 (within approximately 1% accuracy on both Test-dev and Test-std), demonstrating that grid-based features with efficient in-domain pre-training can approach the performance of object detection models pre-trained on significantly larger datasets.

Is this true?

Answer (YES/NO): YES